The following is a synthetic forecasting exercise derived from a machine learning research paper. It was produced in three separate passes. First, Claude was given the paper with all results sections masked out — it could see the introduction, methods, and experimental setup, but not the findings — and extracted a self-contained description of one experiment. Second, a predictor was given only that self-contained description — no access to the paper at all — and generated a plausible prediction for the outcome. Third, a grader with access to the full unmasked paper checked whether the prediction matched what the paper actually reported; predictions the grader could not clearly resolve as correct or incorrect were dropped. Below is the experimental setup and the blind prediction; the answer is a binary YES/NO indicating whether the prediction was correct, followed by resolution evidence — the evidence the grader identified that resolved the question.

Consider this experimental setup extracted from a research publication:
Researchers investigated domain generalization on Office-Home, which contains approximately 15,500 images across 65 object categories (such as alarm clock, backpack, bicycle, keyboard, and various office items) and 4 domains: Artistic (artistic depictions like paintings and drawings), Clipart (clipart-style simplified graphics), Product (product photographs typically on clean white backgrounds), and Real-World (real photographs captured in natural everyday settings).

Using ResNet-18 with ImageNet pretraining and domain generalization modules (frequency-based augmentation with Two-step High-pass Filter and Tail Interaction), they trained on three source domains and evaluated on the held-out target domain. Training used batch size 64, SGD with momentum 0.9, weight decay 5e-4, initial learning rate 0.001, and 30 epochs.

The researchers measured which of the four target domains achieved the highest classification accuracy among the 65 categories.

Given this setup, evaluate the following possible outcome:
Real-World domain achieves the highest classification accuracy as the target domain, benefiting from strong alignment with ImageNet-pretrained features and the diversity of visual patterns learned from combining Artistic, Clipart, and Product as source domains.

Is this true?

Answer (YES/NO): YES